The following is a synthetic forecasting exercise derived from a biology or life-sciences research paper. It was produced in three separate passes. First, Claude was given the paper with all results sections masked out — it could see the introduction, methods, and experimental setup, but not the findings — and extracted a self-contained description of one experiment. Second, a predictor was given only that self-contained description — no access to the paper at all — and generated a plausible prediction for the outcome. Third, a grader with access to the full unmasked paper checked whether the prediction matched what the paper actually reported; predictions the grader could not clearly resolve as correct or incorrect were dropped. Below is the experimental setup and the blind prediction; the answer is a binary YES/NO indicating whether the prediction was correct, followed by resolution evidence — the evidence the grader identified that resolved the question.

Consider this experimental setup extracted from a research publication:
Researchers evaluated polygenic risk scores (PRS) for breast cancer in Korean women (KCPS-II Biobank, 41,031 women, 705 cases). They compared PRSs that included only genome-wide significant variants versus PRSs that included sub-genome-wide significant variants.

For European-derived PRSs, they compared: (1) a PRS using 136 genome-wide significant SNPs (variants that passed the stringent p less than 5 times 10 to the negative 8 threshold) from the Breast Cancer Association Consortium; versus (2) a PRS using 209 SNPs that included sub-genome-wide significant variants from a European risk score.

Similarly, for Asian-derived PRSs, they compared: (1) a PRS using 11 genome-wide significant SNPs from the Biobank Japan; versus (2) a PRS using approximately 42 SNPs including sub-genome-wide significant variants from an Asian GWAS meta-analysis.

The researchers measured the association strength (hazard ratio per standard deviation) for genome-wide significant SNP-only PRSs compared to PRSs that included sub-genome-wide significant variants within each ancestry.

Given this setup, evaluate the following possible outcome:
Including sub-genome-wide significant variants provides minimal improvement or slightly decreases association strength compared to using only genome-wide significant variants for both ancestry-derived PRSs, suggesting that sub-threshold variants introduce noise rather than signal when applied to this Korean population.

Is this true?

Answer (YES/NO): NO